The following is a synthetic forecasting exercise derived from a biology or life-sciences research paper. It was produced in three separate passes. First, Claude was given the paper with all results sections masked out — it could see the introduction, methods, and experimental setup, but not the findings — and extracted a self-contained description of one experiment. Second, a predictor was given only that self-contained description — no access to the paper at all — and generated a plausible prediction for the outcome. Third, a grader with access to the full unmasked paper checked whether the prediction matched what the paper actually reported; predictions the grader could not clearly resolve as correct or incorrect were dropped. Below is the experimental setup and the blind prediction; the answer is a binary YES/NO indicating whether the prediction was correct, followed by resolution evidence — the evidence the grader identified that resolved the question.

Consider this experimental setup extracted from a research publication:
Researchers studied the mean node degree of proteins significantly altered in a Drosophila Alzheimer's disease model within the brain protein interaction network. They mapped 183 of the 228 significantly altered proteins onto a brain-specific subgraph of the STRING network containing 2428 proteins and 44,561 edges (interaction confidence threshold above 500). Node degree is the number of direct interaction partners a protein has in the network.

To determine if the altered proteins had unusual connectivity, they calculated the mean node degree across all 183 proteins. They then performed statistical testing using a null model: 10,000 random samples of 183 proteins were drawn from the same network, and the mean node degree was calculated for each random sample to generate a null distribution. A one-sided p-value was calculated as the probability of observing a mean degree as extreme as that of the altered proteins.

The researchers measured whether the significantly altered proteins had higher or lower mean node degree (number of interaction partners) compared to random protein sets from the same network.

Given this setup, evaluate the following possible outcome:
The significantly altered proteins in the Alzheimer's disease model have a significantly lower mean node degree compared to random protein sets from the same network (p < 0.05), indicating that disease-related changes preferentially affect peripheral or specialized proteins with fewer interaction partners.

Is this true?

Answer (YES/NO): NO